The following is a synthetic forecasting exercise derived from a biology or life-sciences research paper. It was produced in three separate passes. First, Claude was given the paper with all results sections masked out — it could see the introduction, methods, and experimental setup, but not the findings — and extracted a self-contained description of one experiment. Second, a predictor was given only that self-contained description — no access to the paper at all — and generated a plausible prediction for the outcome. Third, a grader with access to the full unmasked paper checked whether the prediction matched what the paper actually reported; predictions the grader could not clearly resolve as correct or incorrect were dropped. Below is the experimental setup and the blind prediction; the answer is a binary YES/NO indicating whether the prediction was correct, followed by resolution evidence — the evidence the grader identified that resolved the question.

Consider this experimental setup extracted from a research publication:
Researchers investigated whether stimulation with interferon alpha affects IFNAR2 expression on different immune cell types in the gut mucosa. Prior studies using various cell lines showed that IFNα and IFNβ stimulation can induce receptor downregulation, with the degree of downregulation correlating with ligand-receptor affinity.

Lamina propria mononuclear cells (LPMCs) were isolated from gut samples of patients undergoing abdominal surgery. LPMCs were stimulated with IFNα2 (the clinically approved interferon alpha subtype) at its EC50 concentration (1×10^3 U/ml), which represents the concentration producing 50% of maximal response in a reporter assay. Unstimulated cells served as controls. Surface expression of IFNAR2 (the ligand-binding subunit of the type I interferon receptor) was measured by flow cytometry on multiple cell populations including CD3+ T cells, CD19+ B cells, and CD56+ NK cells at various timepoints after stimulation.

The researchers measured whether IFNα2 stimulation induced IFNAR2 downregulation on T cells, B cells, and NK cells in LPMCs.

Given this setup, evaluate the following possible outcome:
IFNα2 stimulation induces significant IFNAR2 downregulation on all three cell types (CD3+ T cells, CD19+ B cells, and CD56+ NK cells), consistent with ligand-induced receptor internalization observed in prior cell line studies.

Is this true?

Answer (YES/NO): NO